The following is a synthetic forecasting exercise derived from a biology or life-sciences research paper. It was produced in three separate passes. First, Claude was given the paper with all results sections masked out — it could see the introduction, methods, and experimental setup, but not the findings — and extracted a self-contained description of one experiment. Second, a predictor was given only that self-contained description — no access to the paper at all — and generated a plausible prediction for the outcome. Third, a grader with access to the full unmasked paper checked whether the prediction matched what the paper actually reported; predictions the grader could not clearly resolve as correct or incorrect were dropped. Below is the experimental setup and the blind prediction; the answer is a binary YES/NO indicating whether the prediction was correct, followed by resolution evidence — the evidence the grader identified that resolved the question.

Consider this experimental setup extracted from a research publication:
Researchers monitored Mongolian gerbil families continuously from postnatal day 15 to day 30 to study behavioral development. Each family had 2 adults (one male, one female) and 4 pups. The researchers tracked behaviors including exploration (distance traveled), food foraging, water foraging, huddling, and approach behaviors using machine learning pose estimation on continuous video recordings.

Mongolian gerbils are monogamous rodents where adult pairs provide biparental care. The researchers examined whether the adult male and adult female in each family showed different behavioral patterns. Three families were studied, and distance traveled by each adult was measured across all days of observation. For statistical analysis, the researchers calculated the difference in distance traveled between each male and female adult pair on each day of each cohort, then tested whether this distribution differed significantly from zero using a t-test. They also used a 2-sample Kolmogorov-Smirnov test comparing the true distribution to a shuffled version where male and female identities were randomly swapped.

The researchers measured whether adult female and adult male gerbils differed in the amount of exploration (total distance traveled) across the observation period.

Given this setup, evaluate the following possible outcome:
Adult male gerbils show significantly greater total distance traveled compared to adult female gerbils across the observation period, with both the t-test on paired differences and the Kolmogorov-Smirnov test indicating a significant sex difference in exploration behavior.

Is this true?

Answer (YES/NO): NO